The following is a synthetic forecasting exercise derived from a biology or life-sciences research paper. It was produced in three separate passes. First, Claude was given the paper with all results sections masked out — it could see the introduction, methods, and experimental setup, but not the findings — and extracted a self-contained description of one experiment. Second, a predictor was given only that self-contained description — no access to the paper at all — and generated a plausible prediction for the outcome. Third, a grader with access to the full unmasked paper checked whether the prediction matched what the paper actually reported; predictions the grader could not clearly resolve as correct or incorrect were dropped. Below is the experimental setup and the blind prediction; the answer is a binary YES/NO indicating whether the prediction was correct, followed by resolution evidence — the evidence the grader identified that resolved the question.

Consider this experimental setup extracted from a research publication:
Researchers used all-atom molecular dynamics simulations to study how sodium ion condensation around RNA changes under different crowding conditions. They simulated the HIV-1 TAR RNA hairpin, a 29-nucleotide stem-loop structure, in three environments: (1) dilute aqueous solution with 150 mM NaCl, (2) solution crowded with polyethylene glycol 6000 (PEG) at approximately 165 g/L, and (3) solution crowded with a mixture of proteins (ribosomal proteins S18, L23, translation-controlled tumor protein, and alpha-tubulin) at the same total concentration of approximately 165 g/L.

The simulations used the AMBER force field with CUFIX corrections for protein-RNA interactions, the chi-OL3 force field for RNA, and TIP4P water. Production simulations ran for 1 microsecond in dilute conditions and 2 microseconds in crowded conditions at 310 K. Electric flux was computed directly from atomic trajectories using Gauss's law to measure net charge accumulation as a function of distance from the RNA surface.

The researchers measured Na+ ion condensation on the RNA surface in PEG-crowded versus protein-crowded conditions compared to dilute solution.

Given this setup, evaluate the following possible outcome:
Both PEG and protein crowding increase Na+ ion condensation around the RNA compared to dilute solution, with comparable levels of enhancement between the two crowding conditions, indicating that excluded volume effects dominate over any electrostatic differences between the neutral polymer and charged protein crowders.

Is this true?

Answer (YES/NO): NO